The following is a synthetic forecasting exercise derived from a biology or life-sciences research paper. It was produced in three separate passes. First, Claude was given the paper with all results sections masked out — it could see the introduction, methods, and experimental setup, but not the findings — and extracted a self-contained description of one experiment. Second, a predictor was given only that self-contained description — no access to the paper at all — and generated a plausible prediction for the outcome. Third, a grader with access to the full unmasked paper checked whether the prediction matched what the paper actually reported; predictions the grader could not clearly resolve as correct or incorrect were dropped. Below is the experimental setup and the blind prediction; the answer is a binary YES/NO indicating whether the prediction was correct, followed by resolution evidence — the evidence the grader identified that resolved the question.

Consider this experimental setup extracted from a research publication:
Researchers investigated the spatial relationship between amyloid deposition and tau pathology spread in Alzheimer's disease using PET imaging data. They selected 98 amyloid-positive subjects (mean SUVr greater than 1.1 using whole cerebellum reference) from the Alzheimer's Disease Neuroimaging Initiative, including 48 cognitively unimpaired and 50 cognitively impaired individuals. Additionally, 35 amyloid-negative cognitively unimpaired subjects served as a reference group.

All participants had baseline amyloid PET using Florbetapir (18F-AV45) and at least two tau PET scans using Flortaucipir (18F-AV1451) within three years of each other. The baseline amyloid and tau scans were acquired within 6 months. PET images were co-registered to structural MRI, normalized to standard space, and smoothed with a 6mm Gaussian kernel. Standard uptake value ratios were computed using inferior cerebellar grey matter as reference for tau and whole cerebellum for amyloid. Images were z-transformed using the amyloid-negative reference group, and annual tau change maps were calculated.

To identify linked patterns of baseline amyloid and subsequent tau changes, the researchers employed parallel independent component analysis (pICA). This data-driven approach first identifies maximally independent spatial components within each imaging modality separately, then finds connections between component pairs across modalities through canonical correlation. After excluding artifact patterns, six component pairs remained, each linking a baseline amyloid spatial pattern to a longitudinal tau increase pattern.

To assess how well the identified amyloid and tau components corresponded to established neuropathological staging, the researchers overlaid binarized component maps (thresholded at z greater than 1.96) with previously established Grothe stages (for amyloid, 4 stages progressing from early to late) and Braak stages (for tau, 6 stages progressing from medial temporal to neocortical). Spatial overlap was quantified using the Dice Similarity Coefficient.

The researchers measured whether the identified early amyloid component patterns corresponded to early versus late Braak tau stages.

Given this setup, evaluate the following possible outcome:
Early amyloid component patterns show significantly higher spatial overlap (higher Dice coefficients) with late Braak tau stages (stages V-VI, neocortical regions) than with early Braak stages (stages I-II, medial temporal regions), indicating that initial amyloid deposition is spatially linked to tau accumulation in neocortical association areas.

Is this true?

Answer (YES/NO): NO